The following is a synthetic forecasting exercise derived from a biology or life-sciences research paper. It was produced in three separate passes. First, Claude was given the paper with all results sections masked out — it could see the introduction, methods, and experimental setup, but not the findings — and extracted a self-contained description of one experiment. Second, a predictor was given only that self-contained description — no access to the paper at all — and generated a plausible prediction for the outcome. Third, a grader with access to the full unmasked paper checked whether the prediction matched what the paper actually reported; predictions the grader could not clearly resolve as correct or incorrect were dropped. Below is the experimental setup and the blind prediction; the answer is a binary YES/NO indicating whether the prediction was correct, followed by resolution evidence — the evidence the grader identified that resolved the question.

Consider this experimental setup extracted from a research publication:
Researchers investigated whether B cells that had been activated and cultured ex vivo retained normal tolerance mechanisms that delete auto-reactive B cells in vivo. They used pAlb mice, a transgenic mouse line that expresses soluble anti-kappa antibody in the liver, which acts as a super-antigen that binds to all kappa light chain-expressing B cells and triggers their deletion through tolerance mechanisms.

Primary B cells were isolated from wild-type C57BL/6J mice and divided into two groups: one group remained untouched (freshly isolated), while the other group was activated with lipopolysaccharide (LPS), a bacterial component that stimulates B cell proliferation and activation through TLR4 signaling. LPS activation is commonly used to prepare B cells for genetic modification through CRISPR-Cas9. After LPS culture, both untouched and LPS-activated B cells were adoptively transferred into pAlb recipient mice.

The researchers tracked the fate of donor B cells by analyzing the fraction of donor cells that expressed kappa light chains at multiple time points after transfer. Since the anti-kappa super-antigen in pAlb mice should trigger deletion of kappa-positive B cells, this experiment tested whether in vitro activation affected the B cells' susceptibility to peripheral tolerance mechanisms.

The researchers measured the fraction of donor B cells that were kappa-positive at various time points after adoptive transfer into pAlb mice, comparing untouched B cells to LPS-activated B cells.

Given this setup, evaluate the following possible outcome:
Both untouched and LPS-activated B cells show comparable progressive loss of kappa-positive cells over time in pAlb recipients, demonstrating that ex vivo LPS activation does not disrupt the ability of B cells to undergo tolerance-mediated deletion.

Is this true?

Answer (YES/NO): YES